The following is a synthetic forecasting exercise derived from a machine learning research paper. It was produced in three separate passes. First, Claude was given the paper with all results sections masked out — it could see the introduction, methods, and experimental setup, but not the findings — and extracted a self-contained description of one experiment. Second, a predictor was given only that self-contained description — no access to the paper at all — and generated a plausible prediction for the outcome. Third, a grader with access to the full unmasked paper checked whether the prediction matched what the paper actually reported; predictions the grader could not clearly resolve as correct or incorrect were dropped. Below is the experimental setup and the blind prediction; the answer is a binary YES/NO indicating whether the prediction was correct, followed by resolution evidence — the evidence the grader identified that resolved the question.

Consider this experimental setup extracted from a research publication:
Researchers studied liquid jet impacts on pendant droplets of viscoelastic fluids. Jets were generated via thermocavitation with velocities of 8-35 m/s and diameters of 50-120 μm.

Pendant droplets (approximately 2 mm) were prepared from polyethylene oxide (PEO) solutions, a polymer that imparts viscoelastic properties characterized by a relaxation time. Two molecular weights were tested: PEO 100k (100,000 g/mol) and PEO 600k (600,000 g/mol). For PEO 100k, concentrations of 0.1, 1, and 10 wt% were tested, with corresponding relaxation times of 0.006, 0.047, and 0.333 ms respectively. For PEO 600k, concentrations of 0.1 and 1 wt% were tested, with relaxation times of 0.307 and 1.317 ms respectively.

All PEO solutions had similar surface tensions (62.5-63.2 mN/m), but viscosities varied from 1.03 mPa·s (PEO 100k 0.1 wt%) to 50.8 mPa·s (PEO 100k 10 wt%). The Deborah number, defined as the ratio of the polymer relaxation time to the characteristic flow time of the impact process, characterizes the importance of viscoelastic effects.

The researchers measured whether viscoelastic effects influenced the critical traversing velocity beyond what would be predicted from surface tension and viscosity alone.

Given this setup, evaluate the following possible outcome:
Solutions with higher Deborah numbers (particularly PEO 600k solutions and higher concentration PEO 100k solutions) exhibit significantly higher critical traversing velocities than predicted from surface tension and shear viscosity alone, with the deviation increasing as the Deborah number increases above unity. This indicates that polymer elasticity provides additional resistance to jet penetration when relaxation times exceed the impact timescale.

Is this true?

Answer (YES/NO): NO